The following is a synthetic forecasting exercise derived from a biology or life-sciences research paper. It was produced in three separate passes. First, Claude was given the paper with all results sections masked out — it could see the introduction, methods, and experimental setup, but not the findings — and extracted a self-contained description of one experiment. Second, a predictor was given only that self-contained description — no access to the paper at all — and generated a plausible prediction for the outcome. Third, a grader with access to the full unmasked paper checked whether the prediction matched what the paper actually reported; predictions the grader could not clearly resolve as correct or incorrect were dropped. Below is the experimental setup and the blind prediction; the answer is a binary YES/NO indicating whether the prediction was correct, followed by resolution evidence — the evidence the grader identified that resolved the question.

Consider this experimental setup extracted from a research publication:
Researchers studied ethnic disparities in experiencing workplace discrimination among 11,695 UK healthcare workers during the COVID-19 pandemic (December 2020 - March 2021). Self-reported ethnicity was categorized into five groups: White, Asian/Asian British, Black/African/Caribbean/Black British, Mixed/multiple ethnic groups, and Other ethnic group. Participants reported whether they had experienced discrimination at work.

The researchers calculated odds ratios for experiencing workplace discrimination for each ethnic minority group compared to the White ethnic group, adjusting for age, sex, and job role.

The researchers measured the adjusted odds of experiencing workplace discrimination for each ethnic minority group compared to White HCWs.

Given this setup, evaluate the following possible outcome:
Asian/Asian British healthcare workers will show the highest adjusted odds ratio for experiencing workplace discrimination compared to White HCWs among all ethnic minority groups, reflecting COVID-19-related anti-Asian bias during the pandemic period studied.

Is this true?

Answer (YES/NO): NO